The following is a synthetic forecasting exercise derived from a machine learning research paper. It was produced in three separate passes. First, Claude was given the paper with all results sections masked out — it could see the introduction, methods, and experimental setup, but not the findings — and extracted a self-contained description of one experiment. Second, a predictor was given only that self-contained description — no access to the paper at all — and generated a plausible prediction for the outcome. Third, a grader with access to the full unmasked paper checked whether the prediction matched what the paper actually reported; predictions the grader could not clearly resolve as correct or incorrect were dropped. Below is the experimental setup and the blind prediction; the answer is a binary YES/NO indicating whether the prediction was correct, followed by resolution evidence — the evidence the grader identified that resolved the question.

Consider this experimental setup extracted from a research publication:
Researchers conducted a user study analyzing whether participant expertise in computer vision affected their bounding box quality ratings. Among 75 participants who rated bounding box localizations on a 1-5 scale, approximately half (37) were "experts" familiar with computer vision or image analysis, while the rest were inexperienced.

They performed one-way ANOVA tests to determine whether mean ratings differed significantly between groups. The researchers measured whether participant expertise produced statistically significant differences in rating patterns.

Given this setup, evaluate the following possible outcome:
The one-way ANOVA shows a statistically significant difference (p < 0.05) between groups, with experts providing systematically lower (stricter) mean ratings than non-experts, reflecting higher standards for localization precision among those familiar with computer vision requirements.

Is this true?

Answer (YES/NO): NO